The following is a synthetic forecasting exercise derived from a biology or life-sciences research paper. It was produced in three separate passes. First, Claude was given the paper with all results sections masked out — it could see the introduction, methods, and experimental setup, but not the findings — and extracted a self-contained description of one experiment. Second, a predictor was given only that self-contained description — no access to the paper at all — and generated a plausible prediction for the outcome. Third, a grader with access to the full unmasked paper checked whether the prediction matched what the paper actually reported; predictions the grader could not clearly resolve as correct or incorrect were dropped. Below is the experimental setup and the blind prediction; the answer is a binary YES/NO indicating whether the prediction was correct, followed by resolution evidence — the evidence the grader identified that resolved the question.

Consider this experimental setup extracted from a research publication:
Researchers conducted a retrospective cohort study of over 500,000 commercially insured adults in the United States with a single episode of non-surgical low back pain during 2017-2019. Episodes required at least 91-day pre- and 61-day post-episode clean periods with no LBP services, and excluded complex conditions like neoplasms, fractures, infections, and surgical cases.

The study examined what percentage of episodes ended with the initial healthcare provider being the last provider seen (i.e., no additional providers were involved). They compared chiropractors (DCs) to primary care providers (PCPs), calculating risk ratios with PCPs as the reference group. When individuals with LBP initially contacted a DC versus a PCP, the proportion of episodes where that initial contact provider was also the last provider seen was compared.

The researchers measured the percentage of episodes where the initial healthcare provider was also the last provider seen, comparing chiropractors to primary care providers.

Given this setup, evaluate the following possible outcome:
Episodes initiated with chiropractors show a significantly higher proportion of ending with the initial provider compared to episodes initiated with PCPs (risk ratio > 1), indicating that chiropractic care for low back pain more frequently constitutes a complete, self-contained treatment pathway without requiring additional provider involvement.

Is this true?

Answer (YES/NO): YES